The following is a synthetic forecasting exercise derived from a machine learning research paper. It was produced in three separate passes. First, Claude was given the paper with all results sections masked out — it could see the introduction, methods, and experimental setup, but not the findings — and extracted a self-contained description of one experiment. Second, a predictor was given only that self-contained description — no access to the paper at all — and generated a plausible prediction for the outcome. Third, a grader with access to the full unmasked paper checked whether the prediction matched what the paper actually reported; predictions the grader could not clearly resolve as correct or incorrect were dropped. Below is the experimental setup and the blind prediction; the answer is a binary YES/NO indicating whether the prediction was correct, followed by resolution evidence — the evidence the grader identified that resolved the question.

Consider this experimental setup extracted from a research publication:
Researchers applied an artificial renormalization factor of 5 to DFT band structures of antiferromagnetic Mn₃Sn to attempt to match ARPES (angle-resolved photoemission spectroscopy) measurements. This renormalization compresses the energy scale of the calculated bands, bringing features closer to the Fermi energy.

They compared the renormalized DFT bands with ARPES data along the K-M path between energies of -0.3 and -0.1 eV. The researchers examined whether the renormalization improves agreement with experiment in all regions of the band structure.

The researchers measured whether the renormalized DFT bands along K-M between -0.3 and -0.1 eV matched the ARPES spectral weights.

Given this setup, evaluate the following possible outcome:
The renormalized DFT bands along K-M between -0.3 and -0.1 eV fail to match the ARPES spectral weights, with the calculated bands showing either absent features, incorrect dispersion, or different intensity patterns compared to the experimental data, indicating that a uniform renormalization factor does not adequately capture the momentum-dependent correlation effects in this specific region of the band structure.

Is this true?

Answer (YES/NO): YES